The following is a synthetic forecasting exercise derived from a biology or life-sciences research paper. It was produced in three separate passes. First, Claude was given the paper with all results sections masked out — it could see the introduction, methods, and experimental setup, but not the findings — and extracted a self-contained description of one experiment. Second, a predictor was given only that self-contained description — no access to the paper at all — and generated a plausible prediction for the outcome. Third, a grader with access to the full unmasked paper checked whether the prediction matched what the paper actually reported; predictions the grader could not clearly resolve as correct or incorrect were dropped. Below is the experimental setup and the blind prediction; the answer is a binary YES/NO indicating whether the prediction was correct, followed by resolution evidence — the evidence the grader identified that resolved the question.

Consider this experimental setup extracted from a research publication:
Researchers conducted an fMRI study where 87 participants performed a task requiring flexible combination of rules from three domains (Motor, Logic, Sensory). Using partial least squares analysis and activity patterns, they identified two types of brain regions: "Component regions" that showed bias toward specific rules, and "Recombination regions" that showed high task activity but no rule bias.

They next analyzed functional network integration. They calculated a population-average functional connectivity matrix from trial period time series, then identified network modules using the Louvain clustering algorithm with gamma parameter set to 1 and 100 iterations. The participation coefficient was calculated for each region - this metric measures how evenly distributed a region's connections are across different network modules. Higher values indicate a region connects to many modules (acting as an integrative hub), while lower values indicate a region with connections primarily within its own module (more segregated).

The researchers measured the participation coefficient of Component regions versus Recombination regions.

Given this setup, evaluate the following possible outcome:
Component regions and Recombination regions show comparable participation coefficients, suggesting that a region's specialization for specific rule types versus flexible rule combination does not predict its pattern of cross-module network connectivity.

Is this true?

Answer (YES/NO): NO